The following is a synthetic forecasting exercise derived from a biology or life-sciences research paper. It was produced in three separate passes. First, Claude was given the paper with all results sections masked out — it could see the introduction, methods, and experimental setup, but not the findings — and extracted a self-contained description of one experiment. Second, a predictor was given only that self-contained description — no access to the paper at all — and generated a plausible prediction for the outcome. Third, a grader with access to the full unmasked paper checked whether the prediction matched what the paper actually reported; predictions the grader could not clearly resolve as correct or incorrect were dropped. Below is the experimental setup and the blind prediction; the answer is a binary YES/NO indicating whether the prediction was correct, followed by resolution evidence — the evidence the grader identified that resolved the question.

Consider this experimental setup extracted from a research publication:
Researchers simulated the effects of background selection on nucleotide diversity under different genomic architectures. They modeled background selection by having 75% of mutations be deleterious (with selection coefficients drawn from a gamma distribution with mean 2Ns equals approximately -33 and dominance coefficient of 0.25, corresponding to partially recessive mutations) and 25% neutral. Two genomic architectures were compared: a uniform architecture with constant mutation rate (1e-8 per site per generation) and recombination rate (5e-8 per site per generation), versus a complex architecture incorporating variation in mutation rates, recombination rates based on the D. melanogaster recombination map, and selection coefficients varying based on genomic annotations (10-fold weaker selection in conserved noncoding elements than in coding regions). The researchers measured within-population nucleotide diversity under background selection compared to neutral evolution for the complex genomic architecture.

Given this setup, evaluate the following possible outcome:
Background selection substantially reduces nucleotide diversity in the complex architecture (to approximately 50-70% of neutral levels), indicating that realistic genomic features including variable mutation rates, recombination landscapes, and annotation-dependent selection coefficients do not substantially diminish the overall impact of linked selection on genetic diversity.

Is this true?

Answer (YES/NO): NO